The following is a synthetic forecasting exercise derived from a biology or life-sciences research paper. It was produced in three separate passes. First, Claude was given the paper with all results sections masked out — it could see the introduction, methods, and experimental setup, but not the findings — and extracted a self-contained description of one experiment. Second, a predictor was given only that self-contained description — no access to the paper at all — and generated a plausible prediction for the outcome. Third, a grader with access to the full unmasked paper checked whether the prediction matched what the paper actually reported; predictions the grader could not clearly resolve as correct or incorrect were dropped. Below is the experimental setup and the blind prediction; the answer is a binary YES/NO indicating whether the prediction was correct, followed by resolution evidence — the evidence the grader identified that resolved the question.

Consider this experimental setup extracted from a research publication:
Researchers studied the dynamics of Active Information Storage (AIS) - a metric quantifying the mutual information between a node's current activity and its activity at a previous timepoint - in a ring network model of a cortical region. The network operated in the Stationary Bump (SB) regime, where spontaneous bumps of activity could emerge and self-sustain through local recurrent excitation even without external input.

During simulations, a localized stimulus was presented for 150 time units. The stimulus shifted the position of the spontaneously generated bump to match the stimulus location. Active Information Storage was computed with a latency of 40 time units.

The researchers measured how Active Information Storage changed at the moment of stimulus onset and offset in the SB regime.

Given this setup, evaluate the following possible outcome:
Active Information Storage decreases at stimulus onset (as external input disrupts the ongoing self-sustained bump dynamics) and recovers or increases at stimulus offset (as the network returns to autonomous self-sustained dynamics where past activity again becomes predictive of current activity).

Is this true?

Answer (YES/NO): NO